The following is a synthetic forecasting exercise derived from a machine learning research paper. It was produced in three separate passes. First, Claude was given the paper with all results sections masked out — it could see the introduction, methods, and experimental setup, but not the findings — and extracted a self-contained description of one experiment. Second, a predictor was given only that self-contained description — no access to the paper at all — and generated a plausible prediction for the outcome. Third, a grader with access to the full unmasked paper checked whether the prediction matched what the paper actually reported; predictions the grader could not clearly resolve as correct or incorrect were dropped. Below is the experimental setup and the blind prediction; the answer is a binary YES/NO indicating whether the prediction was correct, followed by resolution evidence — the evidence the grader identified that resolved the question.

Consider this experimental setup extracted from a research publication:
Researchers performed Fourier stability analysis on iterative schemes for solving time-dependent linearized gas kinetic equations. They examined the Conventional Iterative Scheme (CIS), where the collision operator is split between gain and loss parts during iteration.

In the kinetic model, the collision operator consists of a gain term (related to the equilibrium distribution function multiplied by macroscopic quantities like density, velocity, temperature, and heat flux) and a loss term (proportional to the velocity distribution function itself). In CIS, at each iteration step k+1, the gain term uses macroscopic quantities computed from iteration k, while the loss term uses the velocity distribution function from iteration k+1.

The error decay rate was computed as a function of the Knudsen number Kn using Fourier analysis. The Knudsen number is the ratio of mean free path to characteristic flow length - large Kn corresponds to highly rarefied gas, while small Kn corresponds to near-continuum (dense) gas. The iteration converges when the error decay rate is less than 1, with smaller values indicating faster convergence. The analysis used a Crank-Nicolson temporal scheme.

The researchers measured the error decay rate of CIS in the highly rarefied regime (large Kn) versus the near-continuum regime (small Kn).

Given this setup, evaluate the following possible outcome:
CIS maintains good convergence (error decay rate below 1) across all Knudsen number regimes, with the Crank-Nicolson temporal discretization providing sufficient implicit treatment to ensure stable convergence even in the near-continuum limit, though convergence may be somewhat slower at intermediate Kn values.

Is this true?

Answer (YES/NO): NO